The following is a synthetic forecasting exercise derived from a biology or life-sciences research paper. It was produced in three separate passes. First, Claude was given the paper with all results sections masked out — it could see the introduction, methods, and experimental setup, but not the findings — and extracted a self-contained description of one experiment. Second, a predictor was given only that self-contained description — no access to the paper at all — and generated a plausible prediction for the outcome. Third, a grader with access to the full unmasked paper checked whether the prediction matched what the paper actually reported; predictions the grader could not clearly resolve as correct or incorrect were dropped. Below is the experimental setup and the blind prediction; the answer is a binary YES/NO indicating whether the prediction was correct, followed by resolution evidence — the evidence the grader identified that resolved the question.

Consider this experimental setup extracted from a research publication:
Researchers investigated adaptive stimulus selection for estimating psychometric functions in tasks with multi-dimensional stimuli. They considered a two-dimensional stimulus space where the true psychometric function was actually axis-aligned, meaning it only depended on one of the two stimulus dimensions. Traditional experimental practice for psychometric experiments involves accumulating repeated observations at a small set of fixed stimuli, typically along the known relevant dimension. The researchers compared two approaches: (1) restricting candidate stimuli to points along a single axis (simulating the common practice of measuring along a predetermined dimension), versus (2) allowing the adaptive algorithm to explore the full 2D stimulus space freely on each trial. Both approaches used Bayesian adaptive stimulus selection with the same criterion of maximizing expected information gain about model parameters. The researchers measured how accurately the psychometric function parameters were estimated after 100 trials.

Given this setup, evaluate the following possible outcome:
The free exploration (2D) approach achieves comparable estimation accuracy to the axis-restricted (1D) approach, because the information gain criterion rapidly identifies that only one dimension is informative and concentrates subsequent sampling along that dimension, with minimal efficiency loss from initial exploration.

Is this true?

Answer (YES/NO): NO